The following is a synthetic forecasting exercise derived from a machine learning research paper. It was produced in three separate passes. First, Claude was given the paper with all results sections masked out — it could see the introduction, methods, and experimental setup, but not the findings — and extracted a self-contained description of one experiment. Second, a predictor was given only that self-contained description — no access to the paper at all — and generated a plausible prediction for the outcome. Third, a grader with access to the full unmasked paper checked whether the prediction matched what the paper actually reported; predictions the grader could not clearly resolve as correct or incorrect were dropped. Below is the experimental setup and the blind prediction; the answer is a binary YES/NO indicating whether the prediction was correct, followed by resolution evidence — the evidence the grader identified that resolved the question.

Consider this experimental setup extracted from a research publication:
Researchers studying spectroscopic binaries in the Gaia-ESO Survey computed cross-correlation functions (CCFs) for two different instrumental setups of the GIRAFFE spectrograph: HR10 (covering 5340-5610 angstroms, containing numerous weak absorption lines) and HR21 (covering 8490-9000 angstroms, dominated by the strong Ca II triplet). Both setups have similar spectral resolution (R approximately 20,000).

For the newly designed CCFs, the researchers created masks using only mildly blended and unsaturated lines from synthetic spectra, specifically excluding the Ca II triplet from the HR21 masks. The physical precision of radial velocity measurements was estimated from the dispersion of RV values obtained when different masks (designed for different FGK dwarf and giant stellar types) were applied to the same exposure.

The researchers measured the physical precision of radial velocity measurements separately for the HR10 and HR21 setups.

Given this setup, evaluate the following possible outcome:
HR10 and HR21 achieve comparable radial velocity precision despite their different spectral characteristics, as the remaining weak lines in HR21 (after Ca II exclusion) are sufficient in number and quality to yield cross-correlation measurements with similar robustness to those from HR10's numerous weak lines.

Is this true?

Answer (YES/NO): NO